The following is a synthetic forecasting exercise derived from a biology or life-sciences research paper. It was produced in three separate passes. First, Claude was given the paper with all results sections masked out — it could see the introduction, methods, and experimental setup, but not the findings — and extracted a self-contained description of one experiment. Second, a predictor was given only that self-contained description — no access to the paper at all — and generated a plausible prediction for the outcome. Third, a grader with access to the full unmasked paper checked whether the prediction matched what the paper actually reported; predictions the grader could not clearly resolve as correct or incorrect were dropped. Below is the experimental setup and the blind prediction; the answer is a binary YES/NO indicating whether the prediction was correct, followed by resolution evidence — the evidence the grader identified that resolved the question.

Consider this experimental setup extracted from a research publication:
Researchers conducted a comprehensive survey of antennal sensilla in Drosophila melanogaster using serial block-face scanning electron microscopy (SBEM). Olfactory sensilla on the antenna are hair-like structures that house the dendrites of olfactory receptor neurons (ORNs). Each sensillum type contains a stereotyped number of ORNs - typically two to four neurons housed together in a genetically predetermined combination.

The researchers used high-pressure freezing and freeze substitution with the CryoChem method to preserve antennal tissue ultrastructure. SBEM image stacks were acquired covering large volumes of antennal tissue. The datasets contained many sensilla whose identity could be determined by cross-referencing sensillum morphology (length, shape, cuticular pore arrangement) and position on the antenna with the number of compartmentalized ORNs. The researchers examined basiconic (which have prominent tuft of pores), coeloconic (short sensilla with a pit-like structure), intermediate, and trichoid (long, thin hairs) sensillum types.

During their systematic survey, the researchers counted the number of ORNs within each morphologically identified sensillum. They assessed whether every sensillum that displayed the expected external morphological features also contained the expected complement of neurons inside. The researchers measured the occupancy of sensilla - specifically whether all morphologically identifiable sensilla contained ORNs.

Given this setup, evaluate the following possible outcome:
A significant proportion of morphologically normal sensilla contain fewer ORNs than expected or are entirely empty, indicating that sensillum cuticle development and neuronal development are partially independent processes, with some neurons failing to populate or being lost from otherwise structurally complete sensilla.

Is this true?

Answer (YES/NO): NO